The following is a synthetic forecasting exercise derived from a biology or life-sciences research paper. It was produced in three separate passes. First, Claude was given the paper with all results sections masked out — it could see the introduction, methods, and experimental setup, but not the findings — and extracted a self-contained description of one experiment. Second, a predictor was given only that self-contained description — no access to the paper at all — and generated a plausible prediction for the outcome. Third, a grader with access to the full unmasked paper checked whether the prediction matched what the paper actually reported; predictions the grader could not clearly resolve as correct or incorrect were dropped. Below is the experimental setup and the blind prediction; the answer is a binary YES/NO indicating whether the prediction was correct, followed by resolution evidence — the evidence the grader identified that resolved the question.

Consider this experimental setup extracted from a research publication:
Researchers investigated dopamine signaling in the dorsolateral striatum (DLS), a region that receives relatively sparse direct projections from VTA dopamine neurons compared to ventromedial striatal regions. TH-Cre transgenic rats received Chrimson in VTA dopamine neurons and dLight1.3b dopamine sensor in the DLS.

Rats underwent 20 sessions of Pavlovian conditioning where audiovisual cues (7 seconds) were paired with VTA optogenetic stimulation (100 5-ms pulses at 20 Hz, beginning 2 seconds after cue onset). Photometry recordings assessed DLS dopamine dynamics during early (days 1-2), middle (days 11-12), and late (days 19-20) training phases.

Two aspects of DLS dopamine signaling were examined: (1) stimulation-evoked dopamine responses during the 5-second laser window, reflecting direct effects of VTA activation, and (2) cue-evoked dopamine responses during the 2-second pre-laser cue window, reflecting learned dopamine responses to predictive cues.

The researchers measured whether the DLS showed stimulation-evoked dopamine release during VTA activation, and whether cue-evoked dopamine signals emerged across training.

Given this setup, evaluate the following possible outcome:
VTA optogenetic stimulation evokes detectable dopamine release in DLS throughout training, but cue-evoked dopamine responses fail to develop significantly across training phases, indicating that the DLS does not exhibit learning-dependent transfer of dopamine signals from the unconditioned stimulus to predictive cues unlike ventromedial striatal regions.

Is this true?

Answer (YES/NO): YES